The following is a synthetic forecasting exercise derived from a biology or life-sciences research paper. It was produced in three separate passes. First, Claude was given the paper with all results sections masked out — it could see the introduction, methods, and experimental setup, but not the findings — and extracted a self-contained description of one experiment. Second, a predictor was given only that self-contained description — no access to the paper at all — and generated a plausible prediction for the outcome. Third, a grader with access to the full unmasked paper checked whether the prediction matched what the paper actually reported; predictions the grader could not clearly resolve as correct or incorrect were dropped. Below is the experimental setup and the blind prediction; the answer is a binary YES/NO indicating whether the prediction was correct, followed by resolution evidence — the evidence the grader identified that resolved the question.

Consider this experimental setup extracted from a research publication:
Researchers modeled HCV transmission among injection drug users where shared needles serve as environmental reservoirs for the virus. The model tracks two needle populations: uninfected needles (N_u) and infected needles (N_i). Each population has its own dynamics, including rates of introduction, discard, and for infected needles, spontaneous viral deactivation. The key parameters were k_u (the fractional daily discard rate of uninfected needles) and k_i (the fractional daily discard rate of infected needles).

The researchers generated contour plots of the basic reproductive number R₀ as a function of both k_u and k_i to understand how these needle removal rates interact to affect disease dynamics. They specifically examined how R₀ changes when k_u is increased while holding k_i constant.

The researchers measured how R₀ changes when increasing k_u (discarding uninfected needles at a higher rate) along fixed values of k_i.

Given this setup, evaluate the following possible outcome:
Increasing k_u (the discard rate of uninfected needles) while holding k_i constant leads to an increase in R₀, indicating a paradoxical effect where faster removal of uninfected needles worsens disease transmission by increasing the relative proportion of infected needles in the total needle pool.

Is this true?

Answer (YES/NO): YES